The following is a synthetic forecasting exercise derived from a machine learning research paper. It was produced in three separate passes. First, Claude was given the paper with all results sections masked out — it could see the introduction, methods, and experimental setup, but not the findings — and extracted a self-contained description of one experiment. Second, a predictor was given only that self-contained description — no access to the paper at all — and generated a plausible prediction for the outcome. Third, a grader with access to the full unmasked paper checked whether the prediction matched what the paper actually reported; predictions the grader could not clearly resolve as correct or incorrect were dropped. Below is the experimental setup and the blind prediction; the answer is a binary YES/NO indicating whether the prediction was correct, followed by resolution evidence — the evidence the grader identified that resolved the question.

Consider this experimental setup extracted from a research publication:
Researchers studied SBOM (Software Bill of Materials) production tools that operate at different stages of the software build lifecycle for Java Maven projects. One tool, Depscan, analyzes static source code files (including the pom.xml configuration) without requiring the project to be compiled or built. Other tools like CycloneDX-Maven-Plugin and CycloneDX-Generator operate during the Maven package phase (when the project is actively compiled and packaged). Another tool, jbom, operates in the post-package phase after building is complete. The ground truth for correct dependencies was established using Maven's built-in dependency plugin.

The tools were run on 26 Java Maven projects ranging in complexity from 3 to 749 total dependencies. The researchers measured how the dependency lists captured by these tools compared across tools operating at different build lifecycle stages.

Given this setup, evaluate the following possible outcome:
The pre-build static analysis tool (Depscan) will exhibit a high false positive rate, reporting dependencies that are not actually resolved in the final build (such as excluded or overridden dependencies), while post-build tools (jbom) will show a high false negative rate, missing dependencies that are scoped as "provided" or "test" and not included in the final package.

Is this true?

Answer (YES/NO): NO